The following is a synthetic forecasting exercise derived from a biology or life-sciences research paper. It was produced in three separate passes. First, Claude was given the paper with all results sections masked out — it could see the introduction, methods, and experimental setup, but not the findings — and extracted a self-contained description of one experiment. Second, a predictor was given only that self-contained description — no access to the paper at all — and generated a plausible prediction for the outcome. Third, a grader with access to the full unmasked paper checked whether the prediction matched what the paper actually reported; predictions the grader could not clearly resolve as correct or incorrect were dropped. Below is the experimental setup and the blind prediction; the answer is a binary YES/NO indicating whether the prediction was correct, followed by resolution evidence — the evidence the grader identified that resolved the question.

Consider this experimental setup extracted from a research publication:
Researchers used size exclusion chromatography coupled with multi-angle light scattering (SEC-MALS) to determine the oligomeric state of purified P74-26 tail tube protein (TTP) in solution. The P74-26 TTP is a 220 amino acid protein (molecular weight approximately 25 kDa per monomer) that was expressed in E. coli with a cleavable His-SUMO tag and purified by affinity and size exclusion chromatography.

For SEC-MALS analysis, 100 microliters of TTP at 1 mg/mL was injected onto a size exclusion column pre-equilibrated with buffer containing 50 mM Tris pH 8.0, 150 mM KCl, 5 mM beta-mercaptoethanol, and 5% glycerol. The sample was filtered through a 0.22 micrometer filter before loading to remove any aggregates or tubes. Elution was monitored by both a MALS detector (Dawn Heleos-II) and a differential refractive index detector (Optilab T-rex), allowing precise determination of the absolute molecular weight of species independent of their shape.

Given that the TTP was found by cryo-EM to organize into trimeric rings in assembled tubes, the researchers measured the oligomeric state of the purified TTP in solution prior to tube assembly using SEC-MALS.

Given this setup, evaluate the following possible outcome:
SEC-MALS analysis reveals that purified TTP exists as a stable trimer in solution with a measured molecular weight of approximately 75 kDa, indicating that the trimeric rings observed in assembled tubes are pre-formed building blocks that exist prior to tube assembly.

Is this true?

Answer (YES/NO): NO